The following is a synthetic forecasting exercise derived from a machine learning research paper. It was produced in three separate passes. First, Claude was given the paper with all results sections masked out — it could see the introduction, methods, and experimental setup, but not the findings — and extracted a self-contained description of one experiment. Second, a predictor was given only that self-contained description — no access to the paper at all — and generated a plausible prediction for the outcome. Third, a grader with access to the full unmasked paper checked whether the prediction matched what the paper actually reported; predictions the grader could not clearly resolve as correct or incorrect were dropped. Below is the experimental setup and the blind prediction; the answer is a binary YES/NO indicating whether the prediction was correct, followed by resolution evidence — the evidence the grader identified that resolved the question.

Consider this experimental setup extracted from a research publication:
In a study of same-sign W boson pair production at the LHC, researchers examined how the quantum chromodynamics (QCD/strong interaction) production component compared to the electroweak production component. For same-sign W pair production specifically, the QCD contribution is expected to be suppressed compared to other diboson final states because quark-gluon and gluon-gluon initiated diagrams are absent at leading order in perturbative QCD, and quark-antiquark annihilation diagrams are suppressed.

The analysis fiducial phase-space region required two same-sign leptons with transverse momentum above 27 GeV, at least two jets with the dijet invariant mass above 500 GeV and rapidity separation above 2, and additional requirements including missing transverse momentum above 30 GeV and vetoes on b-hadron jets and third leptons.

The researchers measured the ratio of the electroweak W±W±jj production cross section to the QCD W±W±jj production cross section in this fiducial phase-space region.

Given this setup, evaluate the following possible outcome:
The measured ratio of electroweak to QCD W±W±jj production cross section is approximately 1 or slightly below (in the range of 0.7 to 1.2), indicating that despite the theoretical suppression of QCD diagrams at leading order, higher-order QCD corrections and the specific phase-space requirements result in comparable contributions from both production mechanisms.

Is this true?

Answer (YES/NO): NO